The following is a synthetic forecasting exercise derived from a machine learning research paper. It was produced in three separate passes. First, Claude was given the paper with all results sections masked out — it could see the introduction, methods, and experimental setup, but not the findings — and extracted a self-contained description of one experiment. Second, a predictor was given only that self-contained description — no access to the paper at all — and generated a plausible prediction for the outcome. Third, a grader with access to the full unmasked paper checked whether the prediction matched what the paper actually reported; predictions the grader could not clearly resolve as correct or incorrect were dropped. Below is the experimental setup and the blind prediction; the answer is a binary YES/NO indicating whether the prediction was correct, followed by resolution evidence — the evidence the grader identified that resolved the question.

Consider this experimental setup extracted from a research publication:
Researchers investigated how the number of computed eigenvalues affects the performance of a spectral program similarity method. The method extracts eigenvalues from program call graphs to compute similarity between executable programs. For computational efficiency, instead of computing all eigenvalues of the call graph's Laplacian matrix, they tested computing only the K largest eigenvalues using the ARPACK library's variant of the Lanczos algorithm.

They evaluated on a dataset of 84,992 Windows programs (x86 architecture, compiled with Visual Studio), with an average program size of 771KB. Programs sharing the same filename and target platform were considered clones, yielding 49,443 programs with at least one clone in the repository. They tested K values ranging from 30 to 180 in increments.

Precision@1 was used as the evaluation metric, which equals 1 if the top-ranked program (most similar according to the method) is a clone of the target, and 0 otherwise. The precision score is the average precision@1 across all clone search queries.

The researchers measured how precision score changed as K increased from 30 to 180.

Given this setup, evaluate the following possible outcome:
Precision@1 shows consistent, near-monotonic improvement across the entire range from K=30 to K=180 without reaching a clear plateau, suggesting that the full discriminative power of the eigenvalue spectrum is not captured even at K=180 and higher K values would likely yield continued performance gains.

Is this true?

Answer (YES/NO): NO